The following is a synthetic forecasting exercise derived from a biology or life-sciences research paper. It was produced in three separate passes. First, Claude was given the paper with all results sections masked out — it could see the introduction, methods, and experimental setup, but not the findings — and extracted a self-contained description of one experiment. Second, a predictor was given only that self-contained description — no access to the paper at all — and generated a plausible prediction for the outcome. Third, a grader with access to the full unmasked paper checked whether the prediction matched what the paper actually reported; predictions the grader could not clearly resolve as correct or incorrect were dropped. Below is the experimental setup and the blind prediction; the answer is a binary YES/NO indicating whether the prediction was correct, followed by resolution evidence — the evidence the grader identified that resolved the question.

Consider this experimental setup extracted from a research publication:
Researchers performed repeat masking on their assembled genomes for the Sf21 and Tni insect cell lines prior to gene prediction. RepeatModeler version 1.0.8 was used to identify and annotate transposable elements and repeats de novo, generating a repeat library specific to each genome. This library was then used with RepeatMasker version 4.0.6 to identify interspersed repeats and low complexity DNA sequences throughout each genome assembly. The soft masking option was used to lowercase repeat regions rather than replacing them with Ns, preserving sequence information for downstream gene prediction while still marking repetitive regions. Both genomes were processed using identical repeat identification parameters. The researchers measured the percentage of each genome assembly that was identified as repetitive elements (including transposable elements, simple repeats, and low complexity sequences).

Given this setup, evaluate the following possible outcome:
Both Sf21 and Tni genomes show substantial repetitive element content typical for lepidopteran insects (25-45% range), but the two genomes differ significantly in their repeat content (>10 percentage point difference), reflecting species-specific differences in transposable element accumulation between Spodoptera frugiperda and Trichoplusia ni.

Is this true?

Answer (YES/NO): NO